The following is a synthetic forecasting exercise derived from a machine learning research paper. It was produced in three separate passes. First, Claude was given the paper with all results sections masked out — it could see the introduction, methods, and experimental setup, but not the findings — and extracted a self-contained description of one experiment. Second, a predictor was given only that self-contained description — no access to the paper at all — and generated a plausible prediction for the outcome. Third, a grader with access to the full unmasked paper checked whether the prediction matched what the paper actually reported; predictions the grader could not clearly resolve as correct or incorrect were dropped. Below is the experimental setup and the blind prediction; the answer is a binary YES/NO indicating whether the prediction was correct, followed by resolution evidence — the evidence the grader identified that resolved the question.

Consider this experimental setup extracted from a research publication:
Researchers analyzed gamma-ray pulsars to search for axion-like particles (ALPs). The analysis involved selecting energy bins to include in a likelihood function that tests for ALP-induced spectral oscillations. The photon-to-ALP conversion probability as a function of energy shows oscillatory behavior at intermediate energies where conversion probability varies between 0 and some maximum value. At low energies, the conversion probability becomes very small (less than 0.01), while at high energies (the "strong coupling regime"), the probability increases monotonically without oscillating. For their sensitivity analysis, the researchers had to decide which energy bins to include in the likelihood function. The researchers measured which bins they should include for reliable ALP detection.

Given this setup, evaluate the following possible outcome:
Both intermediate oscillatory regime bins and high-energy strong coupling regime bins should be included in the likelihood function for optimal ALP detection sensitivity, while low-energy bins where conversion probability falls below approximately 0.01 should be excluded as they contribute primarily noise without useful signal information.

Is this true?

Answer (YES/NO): NO